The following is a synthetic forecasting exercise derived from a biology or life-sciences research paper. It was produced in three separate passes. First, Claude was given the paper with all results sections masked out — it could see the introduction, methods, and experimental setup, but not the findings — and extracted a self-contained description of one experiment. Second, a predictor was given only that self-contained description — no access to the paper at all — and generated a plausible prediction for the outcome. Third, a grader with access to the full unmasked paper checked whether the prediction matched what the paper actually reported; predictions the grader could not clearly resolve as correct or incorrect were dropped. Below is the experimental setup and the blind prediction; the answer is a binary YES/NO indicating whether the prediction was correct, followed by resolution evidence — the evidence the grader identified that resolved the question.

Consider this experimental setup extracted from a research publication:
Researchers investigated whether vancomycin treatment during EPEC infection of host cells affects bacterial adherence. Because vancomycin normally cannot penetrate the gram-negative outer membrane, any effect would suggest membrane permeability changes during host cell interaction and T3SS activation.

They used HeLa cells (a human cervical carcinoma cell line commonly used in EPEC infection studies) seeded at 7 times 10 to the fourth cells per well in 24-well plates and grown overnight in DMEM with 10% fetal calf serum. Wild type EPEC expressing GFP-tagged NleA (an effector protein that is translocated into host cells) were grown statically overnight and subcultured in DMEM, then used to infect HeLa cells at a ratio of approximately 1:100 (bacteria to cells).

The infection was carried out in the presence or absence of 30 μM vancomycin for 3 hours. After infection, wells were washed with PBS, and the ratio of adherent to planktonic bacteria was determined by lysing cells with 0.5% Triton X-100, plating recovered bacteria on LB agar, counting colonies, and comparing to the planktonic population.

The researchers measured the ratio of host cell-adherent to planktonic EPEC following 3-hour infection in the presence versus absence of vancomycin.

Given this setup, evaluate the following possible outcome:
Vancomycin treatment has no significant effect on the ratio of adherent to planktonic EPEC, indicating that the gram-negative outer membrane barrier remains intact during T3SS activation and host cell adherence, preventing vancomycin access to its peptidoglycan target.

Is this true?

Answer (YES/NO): NO